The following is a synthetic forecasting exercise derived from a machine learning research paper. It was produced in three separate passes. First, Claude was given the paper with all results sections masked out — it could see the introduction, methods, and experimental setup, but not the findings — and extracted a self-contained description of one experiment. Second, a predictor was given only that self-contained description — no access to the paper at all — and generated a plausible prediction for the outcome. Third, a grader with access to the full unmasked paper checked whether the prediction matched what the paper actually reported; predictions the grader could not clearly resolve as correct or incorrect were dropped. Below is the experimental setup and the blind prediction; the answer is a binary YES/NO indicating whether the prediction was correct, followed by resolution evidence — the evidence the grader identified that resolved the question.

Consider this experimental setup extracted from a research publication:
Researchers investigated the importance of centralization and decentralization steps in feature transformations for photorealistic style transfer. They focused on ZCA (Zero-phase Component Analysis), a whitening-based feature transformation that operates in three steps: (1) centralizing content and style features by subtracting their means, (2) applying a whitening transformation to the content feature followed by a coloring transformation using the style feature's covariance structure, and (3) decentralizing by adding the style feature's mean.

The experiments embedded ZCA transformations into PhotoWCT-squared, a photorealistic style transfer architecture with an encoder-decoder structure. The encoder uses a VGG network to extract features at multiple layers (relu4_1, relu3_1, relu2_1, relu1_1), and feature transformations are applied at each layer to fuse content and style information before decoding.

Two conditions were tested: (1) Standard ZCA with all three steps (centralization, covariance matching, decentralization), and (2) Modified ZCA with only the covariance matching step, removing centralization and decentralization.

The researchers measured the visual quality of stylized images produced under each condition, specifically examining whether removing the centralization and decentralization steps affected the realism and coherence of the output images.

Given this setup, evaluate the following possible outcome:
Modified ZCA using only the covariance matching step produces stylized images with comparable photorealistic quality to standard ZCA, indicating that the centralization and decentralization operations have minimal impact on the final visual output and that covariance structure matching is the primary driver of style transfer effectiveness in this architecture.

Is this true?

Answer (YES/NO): NO